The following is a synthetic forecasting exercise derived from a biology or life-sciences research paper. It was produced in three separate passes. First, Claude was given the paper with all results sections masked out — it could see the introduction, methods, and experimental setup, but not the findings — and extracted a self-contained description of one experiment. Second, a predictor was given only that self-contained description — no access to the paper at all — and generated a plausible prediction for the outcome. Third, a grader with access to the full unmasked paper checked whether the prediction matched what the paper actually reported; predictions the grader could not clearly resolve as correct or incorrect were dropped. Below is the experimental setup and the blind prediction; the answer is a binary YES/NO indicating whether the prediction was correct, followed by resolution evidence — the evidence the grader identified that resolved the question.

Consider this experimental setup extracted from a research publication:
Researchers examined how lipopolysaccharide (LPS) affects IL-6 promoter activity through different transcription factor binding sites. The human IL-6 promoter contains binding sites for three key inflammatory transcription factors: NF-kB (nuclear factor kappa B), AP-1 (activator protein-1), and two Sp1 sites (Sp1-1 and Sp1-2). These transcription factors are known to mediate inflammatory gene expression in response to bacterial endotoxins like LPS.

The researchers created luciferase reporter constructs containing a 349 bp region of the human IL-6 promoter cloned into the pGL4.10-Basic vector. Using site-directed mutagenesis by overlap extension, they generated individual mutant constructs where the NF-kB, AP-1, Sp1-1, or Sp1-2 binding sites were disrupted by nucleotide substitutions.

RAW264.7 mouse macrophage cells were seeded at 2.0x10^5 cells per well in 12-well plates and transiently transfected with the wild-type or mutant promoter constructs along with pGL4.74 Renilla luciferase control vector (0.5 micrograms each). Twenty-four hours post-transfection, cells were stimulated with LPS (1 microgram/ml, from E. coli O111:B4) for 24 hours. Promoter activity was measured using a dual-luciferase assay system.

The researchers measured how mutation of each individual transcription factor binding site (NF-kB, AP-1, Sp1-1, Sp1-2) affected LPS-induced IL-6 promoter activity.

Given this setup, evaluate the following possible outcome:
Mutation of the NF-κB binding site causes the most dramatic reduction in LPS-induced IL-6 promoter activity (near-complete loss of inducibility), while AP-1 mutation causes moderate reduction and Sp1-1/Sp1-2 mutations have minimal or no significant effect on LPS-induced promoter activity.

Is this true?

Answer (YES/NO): NO